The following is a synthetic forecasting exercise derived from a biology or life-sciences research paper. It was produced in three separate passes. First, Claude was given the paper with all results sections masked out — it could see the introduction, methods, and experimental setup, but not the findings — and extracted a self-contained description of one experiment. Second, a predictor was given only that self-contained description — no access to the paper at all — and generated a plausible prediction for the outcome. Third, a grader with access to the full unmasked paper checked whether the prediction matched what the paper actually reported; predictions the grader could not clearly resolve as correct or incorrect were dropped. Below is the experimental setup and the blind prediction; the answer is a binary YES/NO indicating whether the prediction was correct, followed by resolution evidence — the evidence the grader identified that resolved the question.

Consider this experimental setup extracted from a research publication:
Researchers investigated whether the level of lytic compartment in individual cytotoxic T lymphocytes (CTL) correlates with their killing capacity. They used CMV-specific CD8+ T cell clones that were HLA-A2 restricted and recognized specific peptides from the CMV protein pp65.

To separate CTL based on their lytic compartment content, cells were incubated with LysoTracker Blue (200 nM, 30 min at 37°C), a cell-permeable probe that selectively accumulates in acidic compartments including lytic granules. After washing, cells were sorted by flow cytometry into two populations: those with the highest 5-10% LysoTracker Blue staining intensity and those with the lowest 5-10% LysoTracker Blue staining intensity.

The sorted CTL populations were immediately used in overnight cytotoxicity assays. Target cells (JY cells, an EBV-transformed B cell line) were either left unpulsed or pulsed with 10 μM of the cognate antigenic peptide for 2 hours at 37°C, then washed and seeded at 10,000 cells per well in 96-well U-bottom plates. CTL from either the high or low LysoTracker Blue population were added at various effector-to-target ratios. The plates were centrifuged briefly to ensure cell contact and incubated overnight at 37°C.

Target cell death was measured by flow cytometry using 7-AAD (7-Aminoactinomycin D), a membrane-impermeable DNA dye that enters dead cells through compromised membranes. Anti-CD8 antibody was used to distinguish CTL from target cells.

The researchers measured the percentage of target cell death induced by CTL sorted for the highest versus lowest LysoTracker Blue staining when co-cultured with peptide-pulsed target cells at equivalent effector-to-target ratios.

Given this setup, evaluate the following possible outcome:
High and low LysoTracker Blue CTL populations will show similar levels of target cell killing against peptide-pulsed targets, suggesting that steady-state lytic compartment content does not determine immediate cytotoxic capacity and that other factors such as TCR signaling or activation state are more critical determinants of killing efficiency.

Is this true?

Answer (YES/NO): NO